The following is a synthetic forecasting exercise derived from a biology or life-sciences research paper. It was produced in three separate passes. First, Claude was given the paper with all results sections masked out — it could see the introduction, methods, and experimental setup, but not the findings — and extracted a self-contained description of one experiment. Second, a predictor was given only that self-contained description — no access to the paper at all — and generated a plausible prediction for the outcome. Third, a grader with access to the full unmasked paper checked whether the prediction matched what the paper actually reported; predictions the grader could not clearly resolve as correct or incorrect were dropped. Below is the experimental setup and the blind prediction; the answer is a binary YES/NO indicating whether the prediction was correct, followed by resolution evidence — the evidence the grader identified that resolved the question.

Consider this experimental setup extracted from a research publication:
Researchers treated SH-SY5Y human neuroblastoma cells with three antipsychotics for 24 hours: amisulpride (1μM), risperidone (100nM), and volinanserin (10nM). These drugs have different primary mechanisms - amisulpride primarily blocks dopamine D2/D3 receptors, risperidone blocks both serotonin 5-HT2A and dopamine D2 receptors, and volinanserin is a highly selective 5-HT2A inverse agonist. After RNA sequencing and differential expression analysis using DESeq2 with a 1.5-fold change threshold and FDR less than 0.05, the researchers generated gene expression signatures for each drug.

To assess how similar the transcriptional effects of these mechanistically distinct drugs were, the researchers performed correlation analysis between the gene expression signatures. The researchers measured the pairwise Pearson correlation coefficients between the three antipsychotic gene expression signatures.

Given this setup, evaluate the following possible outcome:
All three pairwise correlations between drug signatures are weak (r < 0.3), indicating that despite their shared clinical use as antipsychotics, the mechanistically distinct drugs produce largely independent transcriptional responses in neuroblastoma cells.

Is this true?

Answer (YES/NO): NO